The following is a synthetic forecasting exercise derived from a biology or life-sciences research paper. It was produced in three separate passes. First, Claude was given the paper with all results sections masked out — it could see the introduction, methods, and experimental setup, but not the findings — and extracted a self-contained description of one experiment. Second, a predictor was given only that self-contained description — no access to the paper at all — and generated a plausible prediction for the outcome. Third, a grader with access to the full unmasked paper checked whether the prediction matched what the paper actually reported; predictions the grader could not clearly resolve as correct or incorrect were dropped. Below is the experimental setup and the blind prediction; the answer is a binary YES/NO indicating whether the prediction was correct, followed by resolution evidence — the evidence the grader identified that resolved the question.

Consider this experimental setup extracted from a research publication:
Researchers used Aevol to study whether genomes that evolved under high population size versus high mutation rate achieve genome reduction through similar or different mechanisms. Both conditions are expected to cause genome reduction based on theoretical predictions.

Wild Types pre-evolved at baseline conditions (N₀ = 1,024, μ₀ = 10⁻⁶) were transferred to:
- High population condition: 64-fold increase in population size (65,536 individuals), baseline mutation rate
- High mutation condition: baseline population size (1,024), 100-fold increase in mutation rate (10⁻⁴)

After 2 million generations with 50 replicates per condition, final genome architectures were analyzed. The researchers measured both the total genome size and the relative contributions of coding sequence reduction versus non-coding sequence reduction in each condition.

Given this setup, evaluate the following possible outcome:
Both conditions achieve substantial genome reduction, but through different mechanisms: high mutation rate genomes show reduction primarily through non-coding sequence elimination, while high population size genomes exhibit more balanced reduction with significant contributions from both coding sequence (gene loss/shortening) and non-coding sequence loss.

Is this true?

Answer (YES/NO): NO